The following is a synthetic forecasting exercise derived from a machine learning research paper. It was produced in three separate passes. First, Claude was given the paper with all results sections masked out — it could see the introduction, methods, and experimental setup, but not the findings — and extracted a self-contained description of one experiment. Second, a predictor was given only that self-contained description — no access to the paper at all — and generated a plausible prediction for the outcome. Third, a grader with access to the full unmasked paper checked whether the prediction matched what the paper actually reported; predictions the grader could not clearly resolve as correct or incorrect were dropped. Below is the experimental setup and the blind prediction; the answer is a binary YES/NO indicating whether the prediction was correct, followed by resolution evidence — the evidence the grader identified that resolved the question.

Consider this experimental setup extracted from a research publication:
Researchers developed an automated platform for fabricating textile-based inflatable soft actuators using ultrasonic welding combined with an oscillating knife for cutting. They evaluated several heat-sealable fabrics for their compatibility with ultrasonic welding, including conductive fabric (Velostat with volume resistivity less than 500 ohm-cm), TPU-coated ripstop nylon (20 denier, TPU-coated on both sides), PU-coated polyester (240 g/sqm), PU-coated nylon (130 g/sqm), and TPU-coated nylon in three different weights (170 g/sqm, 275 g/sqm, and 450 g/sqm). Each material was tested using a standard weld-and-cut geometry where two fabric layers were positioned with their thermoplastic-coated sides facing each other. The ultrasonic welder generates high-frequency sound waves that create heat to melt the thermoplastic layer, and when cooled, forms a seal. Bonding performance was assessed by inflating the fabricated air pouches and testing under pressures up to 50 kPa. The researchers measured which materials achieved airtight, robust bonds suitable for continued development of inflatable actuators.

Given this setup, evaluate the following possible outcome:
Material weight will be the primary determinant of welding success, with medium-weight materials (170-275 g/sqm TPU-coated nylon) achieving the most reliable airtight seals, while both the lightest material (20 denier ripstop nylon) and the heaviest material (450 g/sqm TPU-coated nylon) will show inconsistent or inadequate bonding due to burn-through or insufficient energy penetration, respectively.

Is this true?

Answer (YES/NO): NO